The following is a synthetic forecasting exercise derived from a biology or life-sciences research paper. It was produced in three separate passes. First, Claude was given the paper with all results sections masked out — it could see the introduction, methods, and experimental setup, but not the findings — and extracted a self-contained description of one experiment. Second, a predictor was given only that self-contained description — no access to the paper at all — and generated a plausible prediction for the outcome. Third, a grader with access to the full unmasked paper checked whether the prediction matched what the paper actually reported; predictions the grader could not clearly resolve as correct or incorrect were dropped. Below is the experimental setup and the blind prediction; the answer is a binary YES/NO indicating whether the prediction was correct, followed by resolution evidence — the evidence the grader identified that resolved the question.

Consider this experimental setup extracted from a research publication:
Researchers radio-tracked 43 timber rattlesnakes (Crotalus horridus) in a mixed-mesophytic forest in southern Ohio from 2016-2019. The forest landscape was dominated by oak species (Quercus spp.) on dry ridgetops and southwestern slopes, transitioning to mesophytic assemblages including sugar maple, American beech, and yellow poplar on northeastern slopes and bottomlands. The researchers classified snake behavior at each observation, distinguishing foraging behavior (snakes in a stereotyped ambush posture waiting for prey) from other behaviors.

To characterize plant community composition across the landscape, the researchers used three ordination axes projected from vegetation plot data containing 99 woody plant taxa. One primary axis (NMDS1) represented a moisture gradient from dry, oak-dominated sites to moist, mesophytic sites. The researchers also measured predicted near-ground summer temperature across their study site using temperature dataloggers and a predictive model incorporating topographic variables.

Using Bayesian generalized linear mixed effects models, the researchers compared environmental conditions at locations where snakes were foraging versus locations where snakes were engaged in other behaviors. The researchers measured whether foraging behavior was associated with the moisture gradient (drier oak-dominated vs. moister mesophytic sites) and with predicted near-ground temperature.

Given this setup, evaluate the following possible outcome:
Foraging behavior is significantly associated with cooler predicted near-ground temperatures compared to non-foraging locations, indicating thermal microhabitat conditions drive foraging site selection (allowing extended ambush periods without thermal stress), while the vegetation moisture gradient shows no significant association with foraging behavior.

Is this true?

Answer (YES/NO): NO